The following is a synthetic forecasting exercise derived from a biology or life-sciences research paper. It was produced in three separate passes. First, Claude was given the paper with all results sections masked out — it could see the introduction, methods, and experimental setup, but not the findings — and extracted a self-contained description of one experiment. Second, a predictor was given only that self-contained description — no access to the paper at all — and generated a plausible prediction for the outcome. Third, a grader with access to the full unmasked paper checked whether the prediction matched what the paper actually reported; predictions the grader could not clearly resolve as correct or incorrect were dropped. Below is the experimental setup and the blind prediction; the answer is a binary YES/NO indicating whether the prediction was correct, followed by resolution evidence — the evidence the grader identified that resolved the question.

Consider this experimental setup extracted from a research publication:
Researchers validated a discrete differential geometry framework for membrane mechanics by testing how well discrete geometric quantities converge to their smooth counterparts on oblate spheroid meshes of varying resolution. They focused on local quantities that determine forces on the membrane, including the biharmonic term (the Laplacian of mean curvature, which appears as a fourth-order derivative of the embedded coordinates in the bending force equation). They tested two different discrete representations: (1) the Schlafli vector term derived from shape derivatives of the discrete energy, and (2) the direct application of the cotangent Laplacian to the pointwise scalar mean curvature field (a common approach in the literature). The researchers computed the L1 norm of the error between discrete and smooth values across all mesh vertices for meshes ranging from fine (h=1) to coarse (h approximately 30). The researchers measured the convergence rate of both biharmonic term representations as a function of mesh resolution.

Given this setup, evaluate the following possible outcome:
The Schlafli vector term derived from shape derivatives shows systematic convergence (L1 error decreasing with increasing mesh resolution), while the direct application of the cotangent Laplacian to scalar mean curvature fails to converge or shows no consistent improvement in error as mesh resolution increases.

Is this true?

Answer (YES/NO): NO